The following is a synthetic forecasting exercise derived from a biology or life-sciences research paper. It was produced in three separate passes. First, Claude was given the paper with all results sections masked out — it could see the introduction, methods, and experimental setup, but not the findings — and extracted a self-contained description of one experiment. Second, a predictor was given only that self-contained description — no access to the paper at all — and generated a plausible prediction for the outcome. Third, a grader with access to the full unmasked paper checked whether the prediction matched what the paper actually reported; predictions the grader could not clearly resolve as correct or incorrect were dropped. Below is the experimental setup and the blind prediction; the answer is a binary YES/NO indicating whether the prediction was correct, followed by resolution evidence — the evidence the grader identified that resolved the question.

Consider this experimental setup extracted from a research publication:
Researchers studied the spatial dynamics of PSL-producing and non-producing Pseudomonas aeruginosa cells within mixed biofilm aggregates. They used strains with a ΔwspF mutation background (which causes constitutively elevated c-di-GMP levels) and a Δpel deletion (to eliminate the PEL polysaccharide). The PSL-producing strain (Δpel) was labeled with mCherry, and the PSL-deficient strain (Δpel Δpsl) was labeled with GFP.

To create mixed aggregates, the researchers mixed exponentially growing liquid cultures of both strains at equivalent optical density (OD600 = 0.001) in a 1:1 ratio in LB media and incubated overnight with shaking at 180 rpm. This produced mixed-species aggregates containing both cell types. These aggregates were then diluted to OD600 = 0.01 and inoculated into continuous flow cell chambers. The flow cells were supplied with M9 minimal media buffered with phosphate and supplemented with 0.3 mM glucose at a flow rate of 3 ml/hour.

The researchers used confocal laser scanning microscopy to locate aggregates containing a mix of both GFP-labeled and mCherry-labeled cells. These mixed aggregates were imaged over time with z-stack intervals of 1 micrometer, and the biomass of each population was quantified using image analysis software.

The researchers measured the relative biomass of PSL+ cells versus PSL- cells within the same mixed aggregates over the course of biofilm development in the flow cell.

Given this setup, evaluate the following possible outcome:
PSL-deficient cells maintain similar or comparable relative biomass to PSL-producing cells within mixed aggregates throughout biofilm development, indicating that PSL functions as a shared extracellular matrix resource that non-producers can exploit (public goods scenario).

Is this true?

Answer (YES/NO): NO